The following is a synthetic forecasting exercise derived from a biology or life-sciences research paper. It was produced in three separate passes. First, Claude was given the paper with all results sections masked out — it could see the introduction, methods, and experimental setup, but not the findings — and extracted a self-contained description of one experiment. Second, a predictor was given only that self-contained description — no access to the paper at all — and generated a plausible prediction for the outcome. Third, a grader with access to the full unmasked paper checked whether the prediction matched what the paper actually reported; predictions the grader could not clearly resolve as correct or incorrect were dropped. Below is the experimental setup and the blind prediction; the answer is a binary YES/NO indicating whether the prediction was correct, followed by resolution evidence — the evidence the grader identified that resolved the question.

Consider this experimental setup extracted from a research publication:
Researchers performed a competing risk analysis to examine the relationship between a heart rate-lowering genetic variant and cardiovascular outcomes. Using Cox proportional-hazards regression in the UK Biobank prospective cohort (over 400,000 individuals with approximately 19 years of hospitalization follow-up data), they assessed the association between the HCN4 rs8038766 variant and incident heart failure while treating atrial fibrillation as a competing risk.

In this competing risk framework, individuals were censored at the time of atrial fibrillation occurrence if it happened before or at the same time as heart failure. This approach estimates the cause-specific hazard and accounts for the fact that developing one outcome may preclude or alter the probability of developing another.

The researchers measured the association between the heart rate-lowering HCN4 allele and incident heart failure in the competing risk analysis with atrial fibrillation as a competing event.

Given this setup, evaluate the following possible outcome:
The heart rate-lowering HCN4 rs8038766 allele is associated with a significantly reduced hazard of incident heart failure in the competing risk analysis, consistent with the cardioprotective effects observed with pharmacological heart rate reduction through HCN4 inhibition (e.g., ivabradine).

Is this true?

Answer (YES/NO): YES